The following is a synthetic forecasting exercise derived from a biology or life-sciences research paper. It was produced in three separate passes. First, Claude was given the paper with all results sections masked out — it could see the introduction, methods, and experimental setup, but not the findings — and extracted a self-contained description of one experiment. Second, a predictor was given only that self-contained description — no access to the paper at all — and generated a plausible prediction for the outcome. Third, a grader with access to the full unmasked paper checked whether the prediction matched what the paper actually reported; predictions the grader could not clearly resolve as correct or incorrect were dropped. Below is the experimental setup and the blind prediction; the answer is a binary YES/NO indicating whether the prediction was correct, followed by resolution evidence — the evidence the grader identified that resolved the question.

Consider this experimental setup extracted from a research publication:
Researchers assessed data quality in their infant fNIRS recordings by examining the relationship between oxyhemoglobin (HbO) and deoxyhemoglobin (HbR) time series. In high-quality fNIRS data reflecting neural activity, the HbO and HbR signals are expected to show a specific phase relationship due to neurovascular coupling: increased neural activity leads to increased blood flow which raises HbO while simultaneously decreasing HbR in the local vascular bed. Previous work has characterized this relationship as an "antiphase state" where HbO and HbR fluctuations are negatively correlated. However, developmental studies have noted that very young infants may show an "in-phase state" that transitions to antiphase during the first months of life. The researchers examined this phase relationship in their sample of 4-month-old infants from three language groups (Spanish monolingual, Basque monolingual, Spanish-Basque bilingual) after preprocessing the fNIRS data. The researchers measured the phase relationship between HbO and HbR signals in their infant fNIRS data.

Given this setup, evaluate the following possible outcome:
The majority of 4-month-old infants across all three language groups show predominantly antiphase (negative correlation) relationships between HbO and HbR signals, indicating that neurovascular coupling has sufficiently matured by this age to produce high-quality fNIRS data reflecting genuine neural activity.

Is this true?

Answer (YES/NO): YES